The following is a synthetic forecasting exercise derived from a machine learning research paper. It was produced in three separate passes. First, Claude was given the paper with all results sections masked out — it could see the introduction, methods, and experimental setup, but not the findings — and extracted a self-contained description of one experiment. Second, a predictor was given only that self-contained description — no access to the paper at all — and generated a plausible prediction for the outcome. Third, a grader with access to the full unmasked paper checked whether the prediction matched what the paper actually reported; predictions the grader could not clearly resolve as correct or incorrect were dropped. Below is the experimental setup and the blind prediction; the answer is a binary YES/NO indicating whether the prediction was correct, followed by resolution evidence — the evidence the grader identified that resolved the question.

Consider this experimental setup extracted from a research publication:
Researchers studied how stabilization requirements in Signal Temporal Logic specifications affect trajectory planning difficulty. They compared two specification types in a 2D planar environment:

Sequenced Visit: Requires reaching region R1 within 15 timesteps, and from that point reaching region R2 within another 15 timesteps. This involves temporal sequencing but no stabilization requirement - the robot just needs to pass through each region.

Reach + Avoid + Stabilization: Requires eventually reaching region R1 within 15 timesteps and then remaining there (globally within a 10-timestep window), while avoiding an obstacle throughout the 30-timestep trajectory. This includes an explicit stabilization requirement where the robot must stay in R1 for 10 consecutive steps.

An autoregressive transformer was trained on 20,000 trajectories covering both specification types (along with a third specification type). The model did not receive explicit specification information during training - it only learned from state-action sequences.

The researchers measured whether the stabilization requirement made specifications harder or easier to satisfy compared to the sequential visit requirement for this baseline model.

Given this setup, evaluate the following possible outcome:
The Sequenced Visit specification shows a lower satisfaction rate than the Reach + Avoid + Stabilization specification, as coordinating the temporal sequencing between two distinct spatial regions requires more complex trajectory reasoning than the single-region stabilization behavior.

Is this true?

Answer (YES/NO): NO